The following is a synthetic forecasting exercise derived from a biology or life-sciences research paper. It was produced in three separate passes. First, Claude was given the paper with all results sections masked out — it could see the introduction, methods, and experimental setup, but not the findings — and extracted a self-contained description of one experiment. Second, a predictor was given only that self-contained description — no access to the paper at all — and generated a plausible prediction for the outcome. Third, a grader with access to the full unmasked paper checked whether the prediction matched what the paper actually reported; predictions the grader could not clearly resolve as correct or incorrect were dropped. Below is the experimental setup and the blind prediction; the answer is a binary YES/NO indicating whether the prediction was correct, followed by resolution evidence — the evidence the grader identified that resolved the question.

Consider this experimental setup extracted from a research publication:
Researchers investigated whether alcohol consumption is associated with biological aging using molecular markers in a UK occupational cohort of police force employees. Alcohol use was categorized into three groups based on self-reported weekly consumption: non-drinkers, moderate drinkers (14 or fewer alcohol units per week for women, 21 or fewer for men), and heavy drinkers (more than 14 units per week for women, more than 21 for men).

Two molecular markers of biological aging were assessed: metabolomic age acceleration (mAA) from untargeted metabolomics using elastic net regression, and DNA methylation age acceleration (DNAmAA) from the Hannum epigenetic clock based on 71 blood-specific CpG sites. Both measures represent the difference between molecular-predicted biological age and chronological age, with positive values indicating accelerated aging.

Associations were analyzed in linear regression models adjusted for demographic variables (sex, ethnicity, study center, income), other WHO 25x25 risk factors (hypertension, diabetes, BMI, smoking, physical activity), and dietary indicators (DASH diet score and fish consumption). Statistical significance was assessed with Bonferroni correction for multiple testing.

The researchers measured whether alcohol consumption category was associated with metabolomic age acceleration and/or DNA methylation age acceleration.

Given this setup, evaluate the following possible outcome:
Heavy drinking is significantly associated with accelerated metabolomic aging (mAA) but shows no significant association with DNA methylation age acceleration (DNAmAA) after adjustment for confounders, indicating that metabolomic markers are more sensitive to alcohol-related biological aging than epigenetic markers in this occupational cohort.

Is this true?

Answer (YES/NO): NO